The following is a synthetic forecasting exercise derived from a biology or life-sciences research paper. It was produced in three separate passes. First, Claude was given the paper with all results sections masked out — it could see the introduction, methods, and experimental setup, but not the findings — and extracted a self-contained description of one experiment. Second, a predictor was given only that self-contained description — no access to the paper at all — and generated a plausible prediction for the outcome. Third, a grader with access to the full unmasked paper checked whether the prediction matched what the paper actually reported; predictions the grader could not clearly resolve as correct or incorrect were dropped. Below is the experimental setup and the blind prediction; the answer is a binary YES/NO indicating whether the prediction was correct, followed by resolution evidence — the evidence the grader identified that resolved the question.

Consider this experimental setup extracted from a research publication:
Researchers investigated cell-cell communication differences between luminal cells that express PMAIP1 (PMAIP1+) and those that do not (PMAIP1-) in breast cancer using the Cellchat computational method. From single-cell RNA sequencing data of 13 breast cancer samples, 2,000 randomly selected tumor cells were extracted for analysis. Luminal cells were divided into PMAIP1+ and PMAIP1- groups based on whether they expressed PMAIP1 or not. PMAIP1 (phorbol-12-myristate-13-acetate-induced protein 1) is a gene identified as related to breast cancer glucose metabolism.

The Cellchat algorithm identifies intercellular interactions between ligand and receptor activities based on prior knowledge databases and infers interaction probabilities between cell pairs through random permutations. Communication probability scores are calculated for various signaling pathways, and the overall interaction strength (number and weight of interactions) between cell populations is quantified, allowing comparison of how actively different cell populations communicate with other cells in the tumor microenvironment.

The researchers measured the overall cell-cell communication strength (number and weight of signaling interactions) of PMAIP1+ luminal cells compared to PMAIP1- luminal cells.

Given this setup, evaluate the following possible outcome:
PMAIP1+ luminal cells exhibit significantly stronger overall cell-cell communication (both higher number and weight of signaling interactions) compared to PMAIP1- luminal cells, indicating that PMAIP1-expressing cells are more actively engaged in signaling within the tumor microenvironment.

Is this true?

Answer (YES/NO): YES